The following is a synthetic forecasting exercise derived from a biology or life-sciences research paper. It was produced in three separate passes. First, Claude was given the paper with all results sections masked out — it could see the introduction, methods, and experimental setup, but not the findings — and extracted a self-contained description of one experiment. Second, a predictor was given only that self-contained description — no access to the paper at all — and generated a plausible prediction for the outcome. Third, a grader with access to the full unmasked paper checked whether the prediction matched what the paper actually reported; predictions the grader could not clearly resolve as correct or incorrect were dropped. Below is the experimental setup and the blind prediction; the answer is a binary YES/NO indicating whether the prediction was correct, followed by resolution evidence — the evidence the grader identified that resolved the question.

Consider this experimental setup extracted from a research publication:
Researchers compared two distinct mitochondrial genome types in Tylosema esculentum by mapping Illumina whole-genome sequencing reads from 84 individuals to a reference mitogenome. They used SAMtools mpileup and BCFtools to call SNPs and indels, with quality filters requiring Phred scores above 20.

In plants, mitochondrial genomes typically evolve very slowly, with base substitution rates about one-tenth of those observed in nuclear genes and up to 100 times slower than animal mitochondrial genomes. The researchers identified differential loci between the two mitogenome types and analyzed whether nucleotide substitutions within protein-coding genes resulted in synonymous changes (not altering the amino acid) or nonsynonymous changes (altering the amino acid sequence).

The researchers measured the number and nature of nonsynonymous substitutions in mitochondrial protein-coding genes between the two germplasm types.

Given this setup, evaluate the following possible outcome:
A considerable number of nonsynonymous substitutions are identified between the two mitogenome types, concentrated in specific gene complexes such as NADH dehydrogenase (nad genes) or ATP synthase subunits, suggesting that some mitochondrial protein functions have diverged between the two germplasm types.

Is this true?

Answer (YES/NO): NO